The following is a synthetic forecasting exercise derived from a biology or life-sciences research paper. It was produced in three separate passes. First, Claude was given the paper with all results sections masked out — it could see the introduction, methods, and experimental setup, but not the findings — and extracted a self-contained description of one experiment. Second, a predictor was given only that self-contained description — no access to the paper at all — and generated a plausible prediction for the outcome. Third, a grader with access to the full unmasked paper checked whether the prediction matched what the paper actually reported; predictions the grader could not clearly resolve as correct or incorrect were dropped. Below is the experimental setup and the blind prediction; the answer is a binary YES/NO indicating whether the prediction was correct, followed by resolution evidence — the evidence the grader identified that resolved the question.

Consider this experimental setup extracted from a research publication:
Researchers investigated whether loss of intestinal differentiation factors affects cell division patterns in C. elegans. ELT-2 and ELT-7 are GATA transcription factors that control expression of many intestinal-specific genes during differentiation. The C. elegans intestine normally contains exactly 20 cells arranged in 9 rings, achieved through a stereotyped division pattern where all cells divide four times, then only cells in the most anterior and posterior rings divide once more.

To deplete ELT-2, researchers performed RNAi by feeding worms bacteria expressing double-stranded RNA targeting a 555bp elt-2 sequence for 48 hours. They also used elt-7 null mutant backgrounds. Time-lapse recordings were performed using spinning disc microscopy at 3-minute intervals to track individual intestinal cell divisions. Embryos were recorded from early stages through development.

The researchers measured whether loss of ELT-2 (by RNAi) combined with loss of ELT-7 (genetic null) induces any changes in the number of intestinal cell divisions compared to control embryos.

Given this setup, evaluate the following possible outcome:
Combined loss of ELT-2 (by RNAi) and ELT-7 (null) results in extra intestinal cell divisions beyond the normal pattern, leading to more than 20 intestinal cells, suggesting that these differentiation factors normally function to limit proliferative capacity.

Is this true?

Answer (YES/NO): YES